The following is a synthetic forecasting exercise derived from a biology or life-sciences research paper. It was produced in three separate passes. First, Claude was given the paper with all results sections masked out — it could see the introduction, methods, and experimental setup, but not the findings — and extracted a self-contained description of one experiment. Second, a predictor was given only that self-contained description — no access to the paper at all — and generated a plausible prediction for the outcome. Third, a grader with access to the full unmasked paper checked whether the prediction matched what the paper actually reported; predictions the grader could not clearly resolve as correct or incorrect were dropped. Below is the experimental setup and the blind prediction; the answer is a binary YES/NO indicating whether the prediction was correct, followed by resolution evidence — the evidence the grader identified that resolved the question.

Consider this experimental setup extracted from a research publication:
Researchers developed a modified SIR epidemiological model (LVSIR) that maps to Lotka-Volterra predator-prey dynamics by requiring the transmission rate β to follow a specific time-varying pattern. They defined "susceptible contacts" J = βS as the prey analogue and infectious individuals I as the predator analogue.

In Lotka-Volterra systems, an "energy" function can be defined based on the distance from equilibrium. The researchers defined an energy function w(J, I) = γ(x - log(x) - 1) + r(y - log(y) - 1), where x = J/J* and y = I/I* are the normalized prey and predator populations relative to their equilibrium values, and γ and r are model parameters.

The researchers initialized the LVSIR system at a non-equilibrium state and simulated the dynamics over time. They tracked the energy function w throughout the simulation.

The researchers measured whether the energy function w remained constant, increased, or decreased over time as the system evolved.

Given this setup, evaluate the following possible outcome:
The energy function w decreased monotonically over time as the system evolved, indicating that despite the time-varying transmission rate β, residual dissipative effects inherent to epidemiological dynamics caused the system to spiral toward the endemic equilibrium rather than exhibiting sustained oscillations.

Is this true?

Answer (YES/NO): NO